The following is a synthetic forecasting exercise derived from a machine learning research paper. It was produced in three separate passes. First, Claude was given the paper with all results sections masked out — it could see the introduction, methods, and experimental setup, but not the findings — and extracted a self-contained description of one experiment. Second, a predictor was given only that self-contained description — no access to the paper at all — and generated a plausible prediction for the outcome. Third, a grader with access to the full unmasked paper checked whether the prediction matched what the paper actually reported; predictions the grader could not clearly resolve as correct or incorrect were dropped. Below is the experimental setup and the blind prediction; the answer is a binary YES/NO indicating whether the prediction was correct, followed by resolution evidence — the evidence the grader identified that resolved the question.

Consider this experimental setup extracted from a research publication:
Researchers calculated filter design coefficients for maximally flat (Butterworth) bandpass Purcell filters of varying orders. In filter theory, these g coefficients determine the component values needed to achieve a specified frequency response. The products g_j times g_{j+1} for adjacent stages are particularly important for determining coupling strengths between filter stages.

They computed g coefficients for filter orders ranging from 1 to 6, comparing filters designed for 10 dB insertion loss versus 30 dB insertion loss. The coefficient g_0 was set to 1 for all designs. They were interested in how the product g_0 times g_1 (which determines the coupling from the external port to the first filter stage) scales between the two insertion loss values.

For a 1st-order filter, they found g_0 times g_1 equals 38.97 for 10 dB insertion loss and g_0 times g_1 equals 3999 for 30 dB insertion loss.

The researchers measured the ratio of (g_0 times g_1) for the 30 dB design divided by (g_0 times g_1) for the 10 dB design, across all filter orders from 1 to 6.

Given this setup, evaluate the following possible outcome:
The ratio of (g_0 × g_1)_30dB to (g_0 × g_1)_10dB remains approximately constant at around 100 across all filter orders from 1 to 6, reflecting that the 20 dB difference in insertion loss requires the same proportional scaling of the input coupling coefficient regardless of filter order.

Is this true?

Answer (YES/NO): YES